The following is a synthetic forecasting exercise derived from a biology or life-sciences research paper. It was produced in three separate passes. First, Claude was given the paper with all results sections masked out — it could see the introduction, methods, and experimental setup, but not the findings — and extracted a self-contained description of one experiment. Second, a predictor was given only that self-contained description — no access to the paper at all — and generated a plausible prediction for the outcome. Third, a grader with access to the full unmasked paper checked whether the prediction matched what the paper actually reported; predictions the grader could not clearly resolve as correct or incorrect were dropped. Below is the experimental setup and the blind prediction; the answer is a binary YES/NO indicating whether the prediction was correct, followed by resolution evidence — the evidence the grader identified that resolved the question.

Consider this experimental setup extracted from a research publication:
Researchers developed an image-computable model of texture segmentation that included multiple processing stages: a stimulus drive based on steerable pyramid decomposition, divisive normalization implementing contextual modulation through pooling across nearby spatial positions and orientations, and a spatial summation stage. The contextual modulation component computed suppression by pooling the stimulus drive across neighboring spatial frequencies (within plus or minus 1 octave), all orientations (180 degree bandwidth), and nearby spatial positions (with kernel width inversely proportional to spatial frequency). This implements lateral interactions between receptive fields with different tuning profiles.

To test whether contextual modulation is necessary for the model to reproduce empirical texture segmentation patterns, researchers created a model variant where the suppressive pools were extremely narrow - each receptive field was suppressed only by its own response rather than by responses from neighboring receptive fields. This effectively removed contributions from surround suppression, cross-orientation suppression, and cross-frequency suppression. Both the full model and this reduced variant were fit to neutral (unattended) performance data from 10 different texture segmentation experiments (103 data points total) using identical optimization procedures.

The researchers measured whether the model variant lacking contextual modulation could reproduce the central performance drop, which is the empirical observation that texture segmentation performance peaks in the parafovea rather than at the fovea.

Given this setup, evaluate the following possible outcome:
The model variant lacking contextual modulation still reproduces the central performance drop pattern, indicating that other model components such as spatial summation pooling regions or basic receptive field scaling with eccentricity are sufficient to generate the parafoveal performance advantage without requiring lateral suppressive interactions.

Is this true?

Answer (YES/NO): NO